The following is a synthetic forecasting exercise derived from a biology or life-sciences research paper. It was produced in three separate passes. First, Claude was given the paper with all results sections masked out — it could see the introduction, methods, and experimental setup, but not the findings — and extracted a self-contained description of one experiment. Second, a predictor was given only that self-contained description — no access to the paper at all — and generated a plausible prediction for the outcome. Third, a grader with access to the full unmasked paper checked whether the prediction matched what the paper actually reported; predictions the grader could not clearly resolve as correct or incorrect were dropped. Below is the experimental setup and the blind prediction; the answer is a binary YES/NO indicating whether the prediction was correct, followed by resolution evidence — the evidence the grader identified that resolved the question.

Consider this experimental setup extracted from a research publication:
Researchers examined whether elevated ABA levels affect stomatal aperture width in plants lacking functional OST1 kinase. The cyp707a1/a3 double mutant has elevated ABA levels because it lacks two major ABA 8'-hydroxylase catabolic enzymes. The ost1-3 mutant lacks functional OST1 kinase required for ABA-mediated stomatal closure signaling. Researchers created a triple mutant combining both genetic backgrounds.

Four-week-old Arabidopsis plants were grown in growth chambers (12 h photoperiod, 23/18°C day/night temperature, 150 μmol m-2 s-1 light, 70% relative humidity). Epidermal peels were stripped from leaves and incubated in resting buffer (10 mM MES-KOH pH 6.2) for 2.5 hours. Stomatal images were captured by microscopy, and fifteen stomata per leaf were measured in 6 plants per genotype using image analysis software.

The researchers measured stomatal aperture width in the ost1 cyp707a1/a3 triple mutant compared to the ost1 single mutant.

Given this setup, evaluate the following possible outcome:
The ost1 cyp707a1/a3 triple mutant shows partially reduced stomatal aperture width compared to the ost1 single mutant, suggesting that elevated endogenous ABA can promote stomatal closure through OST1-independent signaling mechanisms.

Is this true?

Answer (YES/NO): NO